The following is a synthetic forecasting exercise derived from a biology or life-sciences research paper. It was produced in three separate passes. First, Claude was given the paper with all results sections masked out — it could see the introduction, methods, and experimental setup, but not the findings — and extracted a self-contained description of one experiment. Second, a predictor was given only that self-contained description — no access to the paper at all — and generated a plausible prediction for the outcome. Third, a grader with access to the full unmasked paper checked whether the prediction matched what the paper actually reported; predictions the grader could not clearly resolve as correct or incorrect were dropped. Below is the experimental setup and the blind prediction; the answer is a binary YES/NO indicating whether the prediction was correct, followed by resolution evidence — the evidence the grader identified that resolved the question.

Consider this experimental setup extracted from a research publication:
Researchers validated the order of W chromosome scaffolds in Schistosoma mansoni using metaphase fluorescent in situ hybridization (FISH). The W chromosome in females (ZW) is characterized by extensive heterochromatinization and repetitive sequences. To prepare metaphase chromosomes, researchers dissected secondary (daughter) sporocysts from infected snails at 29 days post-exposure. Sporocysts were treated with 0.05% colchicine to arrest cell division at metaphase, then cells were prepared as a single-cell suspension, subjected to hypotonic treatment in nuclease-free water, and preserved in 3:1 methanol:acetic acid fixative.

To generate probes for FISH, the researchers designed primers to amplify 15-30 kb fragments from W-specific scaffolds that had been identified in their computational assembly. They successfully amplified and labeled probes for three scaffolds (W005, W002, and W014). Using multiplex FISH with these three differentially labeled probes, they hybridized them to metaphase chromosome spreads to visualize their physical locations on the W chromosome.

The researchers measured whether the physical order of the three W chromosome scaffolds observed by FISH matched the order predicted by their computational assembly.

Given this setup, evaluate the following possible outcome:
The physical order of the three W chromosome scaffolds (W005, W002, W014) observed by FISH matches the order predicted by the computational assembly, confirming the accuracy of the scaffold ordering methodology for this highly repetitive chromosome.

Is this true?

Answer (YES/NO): NO